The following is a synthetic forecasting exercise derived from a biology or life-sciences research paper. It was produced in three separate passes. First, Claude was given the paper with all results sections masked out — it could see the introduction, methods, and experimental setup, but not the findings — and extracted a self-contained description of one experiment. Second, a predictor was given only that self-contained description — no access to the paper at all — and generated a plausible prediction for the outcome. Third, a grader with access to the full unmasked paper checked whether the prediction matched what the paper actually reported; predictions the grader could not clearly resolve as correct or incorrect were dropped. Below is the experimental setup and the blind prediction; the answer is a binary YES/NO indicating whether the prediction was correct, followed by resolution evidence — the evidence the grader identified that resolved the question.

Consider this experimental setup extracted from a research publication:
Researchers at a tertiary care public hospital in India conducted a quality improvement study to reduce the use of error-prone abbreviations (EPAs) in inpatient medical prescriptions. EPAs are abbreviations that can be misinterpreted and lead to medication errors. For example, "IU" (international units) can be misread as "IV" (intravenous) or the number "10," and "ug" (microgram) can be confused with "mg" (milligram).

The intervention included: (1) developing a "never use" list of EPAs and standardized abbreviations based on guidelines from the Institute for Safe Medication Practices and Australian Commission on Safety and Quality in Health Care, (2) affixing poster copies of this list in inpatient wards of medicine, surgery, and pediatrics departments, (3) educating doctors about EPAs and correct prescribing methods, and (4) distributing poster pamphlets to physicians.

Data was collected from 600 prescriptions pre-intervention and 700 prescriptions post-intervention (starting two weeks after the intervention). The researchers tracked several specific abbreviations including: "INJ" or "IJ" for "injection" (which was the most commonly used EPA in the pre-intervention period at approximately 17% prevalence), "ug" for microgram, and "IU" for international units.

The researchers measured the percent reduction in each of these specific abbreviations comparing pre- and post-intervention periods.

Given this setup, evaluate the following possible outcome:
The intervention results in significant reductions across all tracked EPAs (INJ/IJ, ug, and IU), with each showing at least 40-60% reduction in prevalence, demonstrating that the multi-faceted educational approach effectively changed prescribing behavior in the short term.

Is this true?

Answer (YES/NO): NO